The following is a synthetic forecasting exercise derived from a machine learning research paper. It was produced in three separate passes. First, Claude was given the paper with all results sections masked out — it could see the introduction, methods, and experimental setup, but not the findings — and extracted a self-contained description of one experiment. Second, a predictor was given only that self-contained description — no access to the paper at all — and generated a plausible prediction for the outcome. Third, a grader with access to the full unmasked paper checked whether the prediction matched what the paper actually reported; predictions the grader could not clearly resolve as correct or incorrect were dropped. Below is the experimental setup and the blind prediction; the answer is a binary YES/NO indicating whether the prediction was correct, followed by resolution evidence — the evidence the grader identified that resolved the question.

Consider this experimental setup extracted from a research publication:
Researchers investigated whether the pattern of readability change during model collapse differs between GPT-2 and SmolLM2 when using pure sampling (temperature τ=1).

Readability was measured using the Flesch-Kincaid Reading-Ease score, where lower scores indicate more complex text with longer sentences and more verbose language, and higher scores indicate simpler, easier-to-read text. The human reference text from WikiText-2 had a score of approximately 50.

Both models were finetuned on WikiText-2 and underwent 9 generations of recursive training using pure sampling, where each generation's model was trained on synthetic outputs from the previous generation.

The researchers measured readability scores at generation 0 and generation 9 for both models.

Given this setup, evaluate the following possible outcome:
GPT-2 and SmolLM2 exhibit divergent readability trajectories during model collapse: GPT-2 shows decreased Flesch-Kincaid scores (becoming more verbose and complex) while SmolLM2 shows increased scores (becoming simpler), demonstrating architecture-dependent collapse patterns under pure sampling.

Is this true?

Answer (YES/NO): NO